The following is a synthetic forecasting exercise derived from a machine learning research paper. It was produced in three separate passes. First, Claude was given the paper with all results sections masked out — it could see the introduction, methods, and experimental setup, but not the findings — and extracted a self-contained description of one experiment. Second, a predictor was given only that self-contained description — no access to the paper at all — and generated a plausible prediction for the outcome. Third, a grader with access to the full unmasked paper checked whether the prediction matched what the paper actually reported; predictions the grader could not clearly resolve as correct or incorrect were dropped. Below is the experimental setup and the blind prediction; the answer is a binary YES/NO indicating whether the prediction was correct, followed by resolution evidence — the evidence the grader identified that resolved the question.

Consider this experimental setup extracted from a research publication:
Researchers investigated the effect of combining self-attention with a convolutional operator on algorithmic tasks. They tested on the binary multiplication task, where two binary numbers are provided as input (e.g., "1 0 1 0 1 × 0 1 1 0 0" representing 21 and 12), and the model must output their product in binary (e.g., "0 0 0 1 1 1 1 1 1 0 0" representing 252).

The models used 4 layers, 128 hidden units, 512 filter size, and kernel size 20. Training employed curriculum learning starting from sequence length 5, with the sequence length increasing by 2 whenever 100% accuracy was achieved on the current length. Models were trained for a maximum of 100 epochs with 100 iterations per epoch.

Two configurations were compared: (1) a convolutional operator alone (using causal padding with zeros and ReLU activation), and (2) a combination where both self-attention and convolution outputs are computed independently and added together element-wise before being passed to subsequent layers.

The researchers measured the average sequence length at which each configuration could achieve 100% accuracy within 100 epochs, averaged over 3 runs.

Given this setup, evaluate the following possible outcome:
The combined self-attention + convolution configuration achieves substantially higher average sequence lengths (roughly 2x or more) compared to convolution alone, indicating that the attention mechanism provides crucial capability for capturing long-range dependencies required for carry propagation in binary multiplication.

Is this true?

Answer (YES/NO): NO